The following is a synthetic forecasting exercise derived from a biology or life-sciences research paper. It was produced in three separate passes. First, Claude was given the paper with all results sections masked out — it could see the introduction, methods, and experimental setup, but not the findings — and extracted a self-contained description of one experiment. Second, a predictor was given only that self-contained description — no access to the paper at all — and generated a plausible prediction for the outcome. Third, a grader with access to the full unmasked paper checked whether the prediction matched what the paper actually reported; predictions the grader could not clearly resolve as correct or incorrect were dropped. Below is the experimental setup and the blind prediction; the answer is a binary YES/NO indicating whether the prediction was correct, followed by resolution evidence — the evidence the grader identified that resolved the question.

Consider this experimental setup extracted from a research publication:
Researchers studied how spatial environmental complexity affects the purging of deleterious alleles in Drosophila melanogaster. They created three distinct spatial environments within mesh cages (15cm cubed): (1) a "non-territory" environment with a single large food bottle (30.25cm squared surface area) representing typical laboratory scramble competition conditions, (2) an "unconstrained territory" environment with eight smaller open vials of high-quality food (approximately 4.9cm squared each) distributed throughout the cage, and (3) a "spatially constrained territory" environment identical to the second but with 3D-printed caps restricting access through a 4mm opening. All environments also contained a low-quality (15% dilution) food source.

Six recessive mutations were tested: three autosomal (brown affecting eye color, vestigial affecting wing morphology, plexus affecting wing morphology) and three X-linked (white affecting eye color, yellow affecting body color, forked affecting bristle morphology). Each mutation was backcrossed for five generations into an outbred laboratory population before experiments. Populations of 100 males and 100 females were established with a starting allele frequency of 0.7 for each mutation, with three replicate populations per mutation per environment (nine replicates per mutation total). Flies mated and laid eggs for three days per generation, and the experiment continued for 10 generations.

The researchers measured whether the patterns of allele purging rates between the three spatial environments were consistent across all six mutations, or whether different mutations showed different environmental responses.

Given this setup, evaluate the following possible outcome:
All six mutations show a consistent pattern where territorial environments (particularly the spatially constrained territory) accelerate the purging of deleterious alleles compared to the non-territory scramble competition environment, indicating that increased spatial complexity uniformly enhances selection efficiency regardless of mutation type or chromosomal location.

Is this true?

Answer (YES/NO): NO